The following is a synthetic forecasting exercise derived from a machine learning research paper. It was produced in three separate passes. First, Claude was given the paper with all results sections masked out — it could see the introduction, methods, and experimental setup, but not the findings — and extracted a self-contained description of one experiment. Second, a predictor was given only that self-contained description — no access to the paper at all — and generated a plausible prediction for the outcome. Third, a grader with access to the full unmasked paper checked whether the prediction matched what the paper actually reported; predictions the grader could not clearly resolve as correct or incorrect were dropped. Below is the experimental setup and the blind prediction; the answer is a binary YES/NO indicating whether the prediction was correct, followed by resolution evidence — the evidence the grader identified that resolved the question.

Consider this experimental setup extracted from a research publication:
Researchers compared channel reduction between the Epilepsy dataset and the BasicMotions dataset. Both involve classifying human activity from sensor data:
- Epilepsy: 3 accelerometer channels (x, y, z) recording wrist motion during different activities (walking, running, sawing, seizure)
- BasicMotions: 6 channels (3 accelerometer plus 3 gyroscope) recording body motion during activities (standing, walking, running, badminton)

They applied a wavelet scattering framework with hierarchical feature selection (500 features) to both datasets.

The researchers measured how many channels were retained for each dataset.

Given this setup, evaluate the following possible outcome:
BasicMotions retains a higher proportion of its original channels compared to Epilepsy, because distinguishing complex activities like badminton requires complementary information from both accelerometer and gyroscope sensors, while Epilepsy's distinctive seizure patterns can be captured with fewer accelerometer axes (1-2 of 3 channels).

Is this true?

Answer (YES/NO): YES